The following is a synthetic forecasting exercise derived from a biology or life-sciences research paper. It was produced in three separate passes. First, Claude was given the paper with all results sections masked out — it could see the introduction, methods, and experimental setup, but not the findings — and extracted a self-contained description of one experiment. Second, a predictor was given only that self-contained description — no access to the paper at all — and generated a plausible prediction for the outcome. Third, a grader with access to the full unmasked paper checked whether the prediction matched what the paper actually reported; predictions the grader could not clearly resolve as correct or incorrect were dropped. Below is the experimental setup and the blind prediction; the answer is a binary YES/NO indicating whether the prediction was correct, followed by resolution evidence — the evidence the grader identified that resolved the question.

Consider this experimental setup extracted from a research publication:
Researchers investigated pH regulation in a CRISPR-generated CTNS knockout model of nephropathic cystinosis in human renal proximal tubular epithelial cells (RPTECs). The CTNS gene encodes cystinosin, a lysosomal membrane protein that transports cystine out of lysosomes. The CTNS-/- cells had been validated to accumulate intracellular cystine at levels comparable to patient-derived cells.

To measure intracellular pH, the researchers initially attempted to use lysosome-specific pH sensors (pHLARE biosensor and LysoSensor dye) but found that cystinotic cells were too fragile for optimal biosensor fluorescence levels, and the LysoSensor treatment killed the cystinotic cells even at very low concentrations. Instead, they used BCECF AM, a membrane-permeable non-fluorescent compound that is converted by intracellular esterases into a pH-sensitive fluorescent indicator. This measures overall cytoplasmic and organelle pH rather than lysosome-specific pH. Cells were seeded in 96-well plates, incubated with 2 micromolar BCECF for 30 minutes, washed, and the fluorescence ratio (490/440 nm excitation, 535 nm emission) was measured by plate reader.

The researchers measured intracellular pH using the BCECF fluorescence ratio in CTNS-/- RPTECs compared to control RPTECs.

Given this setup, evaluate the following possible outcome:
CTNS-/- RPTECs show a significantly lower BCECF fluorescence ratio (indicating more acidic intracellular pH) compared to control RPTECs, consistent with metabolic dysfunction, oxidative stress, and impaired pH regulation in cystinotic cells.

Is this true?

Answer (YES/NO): NO